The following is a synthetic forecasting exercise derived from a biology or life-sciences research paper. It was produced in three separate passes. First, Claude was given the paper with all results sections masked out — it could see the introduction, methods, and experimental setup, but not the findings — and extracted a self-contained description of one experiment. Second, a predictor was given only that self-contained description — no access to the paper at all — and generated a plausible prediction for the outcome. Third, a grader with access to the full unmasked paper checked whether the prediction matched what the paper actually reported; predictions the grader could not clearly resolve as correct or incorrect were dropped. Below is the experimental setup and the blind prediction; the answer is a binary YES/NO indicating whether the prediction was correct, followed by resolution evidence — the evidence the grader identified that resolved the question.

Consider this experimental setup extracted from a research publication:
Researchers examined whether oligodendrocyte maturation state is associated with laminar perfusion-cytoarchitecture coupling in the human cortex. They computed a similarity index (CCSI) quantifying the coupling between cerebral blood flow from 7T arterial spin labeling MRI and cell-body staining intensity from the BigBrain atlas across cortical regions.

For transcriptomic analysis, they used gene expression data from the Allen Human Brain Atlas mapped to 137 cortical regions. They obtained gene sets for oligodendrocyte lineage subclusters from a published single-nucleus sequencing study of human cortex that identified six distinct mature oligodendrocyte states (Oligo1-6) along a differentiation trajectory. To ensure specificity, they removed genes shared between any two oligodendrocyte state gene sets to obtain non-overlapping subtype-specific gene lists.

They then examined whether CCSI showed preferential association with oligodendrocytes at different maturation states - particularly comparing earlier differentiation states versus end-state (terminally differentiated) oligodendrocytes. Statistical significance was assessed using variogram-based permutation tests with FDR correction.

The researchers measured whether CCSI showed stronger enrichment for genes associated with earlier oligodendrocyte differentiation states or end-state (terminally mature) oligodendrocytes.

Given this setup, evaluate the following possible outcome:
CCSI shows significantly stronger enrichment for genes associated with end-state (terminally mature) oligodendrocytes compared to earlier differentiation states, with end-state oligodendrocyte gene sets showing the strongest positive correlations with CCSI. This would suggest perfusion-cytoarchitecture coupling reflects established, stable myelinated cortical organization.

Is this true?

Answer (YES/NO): YES